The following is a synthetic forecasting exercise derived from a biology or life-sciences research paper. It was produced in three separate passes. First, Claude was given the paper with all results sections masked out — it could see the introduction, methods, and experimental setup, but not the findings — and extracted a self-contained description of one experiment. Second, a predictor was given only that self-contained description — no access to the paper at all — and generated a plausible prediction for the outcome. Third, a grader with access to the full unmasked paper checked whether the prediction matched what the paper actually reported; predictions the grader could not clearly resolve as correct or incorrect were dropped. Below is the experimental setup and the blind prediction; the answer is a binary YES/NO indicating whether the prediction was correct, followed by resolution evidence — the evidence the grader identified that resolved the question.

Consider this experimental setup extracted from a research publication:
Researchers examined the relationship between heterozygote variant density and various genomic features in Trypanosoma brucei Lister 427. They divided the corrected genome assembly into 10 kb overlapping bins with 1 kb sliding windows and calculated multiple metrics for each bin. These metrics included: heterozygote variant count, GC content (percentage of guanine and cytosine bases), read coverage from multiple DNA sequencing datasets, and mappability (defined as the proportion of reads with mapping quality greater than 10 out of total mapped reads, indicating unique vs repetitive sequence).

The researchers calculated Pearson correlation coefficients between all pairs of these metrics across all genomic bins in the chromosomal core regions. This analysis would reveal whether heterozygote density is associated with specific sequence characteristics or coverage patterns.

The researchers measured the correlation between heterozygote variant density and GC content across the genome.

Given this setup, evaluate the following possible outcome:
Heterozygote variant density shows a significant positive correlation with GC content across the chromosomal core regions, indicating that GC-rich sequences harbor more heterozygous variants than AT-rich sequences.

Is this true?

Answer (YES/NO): NO